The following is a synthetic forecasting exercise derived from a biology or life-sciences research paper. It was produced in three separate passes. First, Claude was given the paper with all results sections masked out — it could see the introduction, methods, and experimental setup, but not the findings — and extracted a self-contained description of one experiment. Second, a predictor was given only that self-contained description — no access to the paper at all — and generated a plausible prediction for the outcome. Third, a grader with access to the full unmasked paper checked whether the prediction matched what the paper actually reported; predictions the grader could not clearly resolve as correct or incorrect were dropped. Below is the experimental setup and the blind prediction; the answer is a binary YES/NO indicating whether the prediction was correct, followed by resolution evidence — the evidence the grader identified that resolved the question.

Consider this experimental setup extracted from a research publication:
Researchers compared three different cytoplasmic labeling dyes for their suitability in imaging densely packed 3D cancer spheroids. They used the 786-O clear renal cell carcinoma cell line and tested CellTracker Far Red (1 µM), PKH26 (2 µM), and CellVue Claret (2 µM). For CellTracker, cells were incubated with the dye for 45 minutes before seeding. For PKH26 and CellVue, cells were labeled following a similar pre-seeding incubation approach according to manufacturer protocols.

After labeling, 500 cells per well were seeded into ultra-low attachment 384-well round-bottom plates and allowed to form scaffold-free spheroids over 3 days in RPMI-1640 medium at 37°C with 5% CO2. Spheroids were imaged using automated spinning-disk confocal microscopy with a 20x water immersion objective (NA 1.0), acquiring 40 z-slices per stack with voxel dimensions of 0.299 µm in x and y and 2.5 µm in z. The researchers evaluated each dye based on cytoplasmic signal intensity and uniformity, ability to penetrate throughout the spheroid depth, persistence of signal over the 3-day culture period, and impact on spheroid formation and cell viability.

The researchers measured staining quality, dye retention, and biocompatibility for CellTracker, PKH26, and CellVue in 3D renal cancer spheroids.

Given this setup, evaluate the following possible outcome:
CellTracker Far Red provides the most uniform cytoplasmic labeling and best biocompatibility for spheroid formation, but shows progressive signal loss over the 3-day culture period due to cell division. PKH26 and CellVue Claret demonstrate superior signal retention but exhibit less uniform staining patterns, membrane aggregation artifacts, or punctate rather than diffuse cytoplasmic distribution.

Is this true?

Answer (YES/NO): NO